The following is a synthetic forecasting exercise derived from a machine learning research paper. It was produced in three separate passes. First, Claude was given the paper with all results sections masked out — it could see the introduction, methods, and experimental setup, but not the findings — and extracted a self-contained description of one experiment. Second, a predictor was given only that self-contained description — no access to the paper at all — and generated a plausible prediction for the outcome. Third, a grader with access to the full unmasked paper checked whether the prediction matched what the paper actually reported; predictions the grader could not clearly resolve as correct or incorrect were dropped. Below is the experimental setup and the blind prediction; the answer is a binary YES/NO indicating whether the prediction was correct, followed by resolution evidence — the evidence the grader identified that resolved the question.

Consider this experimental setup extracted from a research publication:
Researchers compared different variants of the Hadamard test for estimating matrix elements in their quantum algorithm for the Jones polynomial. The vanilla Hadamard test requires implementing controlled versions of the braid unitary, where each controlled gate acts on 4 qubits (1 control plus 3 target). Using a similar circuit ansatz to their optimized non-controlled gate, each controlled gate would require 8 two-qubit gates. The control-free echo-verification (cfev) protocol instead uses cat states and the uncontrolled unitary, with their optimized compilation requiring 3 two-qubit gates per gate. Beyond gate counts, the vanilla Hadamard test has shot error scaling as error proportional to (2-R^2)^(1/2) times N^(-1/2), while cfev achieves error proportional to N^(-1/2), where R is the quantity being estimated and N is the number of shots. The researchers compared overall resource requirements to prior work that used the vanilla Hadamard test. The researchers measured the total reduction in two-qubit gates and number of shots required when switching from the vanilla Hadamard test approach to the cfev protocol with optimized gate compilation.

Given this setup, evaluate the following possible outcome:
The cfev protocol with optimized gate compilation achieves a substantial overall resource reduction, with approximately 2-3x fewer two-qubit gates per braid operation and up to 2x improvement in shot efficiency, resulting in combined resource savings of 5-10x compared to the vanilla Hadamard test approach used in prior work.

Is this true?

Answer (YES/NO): NO